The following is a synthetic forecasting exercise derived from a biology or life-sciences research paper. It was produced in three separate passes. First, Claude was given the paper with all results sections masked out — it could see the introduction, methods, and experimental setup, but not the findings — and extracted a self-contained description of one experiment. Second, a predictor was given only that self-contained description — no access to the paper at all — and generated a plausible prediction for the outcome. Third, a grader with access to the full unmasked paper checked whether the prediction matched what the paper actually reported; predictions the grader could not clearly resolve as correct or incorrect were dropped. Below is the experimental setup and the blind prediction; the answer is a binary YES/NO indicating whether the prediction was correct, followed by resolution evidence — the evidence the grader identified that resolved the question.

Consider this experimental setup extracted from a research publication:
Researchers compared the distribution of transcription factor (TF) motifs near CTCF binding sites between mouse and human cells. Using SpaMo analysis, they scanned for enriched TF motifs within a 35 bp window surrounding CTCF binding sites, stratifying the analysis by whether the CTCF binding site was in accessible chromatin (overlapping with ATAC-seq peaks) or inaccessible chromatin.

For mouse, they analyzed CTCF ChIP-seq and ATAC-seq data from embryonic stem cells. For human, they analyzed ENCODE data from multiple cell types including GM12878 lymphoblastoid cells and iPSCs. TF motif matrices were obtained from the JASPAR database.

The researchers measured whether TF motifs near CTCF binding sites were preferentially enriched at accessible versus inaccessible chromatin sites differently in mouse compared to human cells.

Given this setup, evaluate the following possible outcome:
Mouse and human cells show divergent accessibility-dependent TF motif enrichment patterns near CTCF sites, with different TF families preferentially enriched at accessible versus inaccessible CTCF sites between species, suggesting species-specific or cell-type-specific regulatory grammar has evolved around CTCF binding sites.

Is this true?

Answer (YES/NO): YES